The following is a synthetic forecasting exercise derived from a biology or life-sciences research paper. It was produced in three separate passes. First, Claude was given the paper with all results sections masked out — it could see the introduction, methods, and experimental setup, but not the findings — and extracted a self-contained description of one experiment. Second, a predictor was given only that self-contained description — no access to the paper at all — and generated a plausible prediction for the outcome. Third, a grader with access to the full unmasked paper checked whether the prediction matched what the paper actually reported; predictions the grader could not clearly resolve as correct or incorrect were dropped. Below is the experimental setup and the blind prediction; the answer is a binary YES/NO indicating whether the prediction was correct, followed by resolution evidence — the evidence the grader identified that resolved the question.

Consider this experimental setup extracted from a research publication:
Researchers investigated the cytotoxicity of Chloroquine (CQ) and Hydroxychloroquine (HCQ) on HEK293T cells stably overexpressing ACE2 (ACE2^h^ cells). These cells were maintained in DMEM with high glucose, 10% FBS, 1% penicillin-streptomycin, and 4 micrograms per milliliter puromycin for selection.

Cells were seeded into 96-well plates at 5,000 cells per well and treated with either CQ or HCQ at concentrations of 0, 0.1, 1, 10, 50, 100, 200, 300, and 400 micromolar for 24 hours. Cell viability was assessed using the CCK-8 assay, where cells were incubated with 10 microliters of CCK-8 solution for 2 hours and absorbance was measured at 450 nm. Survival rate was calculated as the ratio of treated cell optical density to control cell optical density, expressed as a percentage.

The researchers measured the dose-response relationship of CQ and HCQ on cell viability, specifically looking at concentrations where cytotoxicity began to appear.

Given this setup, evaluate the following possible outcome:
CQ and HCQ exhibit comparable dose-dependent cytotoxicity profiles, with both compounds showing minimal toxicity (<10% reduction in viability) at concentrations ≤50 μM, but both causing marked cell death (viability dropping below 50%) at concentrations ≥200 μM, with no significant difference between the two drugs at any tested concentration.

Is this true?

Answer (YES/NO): NO